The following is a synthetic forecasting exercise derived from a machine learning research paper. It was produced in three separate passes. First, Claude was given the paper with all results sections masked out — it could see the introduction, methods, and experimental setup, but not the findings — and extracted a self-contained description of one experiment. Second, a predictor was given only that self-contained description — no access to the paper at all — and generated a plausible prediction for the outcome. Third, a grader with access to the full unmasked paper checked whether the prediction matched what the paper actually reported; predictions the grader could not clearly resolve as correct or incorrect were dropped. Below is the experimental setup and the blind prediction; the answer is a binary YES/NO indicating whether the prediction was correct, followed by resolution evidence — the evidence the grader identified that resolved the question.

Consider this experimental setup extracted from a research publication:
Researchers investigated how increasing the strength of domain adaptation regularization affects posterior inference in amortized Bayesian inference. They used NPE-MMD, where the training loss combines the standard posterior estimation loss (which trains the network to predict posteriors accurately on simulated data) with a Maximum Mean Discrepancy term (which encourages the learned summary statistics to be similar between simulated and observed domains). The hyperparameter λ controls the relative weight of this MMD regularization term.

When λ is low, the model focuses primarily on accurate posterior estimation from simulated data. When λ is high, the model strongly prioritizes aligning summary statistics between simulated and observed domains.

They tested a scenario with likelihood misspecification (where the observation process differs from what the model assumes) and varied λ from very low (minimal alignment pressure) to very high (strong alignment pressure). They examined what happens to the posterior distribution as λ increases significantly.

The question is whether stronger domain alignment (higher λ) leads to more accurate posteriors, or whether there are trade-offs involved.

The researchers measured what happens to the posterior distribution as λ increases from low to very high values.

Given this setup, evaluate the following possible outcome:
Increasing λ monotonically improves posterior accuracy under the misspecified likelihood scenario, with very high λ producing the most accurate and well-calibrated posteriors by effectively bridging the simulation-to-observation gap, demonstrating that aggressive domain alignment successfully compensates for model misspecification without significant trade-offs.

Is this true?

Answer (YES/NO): NO